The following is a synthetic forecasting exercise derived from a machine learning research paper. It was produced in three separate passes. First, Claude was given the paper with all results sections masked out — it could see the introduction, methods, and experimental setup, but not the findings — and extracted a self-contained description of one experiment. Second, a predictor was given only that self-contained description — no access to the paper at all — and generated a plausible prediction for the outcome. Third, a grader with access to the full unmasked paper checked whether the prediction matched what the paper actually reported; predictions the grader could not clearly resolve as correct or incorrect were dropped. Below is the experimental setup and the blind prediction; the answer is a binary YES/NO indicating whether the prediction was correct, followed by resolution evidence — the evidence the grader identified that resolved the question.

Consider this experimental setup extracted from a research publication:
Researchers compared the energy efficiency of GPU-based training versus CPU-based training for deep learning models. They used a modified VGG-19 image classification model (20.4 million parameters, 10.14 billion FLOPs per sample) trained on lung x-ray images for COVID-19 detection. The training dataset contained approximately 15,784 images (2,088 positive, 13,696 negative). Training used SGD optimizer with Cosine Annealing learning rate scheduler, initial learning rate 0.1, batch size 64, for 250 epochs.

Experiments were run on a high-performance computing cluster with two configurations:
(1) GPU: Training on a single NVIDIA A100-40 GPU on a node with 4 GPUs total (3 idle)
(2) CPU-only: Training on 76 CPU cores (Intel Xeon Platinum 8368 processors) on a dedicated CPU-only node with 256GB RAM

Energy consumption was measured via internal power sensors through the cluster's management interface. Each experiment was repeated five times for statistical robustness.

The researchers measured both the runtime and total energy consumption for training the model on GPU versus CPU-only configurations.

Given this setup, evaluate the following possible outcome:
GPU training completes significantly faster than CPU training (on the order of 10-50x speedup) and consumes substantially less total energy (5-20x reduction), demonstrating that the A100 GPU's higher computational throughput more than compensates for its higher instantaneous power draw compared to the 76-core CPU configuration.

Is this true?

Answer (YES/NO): NO